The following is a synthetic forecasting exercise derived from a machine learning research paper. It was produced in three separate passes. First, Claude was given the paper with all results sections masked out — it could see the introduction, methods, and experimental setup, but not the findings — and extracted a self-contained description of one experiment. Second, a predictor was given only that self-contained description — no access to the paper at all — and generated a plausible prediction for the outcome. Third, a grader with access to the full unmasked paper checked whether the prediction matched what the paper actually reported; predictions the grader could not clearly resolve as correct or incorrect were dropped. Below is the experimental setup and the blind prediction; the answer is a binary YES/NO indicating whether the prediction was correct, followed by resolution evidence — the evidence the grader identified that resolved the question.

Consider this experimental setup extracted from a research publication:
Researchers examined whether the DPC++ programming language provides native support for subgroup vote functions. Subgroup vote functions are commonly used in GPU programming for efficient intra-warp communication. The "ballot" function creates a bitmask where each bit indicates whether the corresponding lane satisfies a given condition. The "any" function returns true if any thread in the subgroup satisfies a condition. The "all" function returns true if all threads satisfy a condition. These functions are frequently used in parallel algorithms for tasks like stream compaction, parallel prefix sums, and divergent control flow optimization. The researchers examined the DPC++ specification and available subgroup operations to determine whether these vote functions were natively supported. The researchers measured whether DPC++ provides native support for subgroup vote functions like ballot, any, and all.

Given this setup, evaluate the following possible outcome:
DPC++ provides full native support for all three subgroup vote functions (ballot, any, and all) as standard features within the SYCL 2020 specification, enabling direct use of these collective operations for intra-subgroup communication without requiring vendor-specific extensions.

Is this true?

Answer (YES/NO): NO